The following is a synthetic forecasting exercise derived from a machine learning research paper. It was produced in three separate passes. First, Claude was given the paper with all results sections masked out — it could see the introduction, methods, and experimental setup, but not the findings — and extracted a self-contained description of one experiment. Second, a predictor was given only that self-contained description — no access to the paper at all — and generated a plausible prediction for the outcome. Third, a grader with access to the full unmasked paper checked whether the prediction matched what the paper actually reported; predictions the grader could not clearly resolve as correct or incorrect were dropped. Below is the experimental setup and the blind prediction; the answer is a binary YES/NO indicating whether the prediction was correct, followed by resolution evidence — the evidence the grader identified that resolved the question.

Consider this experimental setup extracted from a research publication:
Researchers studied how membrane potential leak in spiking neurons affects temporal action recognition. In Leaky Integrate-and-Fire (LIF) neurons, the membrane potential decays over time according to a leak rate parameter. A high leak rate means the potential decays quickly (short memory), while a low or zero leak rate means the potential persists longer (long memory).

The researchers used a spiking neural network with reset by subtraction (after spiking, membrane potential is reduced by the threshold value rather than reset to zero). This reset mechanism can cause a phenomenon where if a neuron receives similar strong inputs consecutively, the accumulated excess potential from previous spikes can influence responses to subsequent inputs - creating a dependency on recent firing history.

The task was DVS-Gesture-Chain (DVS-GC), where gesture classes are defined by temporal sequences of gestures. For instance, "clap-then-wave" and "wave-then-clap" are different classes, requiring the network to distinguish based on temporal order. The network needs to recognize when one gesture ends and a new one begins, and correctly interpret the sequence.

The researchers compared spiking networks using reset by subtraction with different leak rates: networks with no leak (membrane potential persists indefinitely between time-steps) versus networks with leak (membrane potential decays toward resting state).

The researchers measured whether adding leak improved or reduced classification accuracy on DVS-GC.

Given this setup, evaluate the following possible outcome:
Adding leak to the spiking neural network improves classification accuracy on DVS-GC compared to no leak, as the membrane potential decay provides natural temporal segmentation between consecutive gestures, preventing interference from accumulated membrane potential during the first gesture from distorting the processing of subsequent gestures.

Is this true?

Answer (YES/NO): YES